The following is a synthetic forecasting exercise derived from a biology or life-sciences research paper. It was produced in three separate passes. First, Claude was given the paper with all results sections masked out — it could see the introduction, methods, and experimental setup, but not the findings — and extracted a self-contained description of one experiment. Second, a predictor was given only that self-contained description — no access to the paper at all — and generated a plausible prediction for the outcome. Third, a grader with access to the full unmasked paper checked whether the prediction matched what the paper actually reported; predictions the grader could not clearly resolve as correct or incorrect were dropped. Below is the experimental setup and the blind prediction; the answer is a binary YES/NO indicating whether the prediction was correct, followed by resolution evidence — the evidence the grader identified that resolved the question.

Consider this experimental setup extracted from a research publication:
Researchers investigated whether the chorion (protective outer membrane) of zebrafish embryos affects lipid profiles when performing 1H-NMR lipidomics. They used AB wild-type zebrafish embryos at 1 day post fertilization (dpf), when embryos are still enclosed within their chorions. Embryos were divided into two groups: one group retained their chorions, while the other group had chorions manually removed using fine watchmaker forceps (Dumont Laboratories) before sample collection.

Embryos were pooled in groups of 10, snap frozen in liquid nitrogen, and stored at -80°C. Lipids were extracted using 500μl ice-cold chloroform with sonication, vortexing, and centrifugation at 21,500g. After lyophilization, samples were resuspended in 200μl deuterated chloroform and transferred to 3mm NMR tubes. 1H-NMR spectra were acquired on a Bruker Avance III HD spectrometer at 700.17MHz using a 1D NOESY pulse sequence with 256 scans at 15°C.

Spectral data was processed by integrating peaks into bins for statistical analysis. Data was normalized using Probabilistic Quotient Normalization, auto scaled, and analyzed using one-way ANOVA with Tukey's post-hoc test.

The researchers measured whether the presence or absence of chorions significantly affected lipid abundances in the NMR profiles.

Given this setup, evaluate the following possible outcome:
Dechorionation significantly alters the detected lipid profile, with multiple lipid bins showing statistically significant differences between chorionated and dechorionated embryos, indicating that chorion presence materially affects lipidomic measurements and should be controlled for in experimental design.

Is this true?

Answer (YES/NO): NO